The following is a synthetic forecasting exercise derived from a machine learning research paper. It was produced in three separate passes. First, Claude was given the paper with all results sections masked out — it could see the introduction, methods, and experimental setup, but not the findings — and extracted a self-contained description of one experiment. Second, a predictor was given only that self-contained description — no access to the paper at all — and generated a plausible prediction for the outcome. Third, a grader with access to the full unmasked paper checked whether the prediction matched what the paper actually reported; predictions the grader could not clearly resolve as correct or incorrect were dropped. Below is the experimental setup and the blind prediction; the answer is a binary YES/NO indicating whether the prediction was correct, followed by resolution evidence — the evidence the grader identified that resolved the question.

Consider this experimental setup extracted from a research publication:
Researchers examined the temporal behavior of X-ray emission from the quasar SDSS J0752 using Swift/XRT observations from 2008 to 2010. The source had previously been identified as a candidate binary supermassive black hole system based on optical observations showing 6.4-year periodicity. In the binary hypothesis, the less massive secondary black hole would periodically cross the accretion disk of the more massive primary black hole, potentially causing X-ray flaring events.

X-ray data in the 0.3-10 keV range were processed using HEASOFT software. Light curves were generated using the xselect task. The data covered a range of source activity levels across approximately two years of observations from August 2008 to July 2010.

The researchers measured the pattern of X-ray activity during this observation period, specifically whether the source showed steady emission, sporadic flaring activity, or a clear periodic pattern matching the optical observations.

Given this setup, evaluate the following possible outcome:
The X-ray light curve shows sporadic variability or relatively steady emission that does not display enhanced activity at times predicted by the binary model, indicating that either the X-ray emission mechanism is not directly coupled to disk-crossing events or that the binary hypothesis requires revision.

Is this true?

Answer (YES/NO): NO